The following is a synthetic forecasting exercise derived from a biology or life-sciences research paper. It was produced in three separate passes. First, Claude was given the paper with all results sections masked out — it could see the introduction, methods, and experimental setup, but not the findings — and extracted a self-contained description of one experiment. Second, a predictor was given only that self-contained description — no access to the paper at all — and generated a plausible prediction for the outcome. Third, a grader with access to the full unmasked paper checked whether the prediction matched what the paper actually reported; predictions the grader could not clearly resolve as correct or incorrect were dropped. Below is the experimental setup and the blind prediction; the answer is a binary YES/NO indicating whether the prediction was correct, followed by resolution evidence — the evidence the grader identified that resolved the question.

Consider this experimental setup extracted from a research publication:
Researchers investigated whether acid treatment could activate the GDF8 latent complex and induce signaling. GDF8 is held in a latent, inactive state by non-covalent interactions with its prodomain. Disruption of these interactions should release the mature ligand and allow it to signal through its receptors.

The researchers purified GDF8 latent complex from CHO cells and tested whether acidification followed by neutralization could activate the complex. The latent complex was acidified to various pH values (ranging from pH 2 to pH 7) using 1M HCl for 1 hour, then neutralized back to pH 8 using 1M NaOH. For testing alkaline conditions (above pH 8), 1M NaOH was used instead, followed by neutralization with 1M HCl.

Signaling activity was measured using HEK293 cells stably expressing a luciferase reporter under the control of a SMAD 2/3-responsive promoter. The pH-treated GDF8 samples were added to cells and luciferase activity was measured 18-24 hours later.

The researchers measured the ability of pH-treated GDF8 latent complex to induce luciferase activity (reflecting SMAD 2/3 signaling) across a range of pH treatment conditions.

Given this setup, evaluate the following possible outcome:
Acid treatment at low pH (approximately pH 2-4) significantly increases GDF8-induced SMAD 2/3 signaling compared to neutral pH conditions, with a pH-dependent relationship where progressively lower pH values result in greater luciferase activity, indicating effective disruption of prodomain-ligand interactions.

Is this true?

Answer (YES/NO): YES